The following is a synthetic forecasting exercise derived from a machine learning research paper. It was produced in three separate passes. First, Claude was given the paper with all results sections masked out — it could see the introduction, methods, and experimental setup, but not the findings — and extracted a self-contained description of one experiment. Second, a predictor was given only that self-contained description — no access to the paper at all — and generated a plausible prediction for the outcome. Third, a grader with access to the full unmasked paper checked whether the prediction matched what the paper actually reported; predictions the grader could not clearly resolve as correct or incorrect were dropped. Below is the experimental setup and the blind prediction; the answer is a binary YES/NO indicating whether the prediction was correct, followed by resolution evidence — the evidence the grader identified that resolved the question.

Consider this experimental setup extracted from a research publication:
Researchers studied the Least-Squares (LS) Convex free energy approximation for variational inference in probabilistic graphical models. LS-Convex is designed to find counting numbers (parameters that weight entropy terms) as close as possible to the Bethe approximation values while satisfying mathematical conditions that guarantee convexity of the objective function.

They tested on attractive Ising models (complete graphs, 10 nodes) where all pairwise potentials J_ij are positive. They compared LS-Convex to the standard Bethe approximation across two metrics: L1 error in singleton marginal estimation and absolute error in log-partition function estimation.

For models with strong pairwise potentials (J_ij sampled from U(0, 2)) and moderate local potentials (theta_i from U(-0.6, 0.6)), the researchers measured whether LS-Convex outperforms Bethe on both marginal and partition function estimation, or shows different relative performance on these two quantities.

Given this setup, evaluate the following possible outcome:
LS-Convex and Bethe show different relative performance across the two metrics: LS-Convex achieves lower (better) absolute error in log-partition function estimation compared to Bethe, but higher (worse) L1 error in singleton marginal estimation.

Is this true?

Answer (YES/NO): NO